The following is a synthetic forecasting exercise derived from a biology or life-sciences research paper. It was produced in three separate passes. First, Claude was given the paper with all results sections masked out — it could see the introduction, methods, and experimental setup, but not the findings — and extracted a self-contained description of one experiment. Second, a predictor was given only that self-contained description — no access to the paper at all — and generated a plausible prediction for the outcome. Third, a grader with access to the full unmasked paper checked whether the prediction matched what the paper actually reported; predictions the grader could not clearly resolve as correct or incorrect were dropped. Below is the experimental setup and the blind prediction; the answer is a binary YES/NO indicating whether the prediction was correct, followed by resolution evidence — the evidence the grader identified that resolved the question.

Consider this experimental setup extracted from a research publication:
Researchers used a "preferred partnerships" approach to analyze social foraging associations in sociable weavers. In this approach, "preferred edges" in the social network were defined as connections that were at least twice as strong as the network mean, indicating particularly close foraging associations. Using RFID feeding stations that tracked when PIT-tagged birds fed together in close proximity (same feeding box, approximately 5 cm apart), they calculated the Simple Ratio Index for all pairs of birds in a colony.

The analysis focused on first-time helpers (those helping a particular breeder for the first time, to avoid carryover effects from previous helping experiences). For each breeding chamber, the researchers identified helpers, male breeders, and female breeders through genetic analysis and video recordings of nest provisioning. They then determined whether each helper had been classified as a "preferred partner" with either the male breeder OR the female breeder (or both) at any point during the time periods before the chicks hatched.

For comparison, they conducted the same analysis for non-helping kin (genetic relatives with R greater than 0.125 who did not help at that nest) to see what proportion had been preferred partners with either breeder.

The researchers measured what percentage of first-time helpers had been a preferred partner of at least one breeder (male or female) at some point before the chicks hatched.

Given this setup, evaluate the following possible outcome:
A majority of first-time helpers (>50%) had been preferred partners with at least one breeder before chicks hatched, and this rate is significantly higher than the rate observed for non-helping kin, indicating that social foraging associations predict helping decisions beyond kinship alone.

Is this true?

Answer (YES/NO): YES